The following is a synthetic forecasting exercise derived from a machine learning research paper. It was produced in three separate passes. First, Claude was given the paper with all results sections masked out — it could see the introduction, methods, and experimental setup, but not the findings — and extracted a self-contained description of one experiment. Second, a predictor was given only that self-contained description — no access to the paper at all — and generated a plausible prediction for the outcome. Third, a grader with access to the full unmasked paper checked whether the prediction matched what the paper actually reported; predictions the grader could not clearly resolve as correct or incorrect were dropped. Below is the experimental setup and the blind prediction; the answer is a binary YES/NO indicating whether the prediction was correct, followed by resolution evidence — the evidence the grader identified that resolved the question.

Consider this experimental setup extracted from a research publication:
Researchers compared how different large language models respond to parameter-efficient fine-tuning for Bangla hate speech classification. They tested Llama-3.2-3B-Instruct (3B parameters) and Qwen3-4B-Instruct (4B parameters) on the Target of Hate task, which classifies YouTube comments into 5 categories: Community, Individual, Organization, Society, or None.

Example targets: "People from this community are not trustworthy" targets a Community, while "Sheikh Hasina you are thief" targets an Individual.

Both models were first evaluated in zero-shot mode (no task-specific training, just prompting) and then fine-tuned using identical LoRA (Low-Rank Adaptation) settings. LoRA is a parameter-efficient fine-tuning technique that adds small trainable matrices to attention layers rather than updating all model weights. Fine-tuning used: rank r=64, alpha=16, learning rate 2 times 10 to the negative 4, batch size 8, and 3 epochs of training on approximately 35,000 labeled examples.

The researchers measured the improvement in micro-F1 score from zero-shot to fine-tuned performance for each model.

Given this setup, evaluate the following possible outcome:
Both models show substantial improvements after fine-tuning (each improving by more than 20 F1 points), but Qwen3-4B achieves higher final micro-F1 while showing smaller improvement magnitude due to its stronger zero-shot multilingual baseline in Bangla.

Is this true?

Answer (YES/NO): NO